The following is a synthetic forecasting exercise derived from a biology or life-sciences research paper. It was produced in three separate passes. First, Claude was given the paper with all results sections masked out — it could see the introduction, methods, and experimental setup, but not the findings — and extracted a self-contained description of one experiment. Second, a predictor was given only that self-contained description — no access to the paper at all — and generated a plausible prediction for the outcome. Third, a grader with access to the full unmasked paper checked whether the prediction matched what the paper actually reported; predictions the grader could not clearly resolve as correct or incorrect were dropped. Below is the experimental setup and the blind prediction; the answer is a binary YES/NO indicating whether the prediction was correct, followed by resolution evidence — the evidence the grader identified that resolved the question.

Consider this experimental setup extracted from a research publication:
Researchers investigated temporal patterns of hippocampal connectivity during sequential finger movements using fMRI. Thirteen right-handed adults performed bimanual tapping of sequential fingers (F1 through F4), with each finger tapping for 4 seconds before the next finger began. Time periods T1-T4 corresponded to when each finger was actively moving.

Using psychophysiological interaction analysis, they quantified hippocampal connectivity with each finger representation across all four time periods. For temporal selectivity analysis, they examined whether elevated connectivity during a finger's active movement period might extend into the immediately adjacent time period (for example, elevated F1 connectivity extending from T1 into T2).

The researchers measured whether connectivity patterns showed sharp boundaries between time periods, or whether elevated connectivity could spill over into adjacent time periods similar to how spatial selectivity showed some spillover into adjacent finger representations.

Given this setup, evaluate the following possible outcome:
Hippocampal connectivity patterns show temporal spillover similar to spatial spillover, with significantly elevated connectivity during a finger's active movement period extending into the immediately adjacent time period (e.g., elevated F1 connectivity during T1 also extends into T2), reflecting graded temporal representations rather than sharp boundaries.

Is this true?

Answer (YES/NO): YES